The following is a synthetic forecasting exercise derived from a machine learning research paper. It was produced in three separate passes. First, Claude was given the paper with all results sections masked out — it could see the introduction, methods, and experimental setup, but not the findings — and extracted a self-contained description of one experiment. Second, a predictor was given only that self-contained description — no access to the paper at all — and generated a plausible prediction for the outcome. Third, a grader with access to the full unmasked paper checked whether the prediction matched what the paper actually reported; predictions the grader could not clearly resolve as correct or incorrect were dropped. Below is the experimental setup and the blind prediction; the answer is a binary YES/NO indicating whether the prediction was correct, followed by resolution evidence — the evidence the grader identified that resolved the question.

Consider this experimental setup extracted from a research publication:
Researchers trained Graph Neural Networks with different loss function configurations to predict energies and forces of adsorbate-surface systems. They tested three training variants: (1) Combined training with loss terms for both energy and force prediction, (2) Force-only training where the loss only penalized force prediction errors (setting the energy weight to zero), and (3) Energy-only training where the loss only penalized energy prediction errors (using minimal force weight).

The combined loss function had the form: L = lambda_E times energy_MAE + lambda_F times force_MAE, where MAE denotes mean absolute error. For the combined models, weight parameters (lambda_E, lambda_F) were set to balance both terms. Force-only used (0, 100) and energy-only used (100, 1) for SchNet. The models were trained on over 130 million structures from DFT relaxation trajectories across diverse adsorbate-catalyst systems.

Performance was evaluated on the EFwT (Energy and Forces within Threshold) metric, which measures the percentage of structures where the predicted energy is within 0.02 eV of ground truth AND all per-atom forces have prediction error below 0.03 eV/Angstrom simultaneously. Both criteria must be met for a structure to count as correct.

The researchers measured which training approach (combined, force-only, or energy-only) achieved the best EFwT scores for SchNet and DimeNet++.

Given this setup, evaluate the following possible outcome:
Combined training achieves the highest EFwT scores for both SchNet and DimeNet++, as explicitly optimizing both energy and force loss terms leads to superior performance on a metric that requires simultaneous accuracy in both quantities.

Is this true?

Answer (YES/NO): YES